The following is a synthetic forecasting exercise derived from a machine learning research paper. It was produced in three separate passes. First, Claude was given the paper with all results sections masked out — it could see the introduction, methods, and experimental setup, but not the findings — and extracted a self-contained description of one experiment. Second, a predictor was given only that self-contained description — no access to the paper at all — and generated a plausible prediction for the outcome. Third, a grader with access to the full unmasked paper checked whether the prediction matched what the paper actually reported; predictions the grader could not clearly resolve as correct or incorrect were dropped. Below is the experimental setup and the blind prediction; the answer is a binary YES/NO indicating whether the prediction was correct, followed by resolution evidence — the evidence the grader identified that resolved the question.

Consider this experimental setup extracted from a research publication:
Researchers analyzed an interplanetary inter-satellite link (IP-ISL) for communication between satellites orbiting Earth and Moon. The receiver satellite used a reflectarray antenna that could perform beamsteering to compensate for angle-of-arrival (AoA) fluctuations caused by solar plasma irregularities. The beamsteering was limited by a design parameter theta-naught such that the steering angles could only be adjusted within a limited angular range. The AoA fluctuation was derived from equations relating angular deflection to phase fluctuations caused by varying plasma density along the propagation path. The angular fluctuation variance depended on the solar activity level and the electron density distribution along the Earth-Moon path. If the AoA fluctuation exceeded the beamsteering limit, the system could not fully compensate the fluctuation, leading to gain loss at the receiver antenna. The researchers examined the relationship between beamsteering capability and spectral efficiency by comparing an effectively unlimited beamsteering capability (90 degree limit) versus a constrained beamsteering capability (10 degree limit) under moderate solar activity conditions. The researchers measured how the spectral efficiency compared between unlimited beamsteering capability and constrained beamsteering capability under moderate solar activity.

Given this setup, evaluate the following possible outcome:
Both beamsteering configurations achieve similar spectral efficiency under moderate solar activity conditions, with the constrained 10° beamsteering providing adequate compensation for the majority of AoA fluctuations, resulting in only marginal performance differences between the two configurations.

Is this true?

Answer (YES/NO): NO